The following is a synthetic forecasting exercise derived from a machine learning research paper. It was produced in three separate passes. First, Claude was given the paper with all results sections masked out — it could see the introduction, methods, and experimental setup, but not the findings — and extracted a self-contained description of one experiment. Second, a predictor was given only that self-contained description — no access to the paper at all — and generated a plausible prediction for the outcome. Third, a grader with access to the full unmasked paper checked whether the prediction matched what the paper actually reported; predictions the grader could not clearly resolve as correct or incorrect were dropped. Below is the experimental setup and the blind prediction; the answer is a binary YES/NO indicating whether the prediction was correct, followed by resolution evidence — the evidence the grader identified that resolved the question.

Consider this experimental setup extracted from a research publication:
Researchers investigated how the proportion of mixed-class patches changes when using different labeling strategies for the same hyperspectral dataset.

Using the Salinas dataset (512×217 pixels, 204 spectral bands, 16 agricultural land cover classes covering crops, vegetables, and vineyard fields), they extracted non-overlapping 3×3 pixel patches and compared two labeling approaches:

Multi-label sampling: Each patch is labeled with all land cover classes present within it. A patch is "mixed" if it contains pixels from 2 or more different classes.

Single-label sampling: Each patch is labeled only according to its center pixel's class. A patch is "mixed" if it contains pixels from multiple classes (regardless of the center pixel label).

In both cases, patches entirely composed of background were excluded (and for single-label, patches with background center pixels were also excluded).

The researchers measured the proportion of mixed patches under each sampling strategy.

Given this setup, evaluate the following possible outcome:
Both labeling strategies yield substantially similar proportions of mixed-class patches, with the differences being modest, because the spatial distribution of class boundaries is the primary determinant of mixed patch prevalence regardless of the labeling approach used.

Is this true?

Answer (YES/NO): NO